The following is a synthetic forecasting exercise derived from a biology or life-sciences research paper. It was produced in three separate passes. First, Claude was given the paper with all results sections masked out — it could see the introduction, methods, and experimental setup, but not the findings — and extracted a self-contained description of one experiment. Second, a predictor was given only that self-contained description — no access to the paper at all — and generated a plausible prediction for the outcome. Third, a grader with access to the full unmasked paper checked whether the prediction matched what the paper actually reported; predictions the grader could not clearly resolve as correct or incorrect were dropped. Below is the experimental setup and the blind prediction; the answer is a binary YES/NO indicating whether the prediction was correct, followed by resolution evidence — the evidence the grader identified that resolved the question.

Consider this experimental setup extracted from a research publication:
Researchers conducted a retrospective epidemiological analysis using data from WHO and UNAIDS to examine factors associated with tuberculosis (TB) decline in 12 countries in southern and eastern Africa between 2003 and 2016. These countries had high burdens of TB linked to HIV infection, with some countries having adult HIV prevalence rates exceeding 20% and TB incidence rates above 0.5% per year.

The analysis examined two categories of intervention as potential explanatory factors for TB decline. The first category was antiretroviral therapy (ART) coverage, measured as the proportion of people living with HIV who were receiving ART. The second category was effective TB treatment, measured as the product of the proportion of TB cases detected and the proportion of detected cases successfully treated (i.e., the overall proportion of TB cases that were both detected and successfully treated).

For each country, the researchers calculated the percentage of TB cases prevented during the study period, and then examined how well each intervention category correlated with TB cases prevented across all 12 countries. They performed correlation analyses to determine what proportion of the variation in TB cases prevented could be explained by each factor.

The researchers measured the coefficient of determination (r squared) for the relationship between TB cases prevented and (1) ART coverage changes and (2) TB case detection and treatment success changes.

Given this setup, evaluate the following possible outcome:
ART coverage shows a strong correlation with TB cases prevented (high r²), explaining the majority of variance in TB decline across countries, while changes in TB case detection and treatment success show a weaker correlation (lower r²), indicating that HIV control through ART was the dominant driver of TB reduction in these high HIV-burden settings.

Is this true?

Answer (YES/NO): YES